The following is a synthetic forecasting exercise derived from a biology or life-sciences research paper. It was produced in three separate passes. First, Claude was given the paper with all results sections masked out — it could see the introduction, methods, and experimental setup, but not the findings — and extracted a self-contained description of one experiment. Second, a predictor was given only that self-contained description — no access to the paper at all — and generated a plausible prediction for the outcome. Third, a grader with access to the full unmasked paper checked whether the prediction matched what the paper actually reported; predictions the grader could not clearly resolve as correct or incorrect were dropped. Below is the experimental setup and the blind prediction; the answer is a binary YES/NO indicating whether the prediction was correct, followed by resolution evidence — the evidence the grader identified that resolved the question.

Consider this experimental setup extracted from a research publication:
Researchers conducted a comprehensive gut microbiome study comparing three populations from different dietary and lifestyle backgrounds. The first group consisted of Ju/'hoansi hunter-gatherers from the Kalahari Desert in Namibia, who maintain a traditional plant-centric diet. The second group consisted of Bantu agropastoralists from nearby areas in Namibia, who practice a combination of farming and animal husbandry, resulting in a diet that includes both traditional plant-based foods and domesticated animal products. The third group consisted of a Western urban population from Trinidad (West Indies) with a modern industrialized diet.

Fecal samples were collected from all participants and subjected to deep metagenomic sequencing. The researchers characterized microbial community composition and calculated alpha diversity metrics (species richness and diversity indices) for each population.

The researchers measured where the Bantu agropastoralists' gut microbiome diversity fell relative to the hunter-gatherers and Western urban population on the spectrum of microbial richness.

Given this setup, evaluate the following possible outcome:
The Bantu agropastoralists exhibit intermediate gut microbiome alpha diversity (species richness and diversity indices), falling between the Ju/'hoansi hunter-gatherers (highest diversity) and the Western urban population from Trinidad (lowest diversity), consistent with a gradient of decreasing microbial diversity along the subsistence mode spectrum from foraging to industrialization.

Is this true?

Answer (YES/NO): NO